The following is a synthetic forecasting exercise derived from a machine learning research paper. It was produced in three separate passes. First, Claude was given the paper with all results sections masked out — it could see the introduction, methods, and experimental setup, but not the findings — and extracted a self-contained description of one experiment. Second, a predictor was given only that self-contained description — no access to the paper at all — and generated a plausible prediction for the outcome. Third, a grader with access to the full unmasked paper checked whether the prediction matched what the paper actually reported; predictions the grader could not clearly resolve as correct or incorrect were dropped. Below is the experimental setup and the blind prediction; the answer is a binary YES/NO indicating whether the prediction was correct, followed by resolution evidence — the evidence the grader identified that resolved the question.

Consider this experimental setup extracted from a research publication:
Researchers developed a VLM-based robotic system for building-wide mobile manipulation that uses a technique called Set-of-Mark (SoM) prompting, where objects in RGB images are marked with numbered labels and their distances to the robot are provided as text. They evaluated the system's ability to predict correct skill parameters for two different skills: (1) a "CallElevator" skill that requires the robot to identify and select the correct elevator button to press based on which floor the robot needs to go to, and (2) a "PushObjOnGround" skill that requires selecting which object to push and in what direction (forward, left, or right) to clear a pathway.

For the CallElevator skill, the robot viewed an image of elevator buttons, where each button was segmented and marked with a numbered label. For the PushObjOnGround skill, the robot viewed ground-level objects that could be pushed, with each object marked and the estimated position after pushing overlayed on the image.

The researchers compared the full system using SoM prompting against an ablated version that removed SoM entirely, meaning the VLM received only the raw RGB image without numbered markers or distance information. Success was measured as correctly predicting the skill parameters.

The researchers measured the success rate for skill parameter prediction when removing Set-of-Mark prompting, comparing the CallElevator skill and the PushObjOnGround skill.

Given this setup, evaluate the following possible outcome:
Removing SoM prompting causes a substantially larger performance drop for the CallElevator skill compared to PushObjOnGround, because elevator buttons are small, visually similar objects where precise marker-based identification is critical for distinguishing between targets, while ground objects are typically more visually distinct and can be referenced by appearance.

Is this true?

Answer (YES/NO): YES